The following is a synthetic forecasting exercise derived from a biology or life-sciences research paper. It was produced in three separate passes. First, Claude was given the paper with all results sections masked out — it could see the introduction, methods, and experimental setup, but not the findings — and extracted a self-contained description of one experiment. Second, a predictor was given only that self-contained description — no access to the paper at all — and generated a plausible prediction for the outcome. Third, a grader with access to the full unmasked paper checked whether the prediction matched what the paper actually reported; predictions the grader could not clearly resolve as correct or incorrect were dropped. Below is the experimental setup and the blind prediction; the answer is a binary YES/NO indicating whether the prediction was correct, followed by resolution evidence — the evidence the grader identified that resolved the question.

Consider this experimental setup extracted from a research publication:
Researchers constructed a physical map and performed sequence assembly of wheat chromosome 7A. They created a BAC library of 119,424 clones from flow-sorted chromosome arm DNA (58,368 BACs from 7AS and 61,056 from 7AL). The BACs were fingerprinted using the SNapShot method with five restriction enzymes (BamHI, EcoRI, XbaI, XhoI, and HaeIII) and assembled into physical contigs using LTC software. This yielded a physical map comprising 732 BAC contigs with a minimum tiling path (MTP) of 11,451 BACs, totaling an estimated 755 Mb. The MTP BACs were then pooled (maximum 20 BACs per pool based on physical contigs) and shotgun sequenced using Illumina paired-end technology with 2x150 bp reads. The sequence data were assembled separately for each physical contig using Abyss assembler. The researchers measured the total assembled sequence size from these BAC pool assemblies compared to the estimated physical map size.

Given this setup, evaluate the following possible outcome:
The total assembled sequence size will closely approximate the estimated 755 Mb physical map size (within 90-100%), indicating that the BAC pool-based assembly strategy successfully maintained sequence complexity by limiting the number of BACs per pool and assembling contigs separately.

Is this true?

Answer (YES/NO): NO